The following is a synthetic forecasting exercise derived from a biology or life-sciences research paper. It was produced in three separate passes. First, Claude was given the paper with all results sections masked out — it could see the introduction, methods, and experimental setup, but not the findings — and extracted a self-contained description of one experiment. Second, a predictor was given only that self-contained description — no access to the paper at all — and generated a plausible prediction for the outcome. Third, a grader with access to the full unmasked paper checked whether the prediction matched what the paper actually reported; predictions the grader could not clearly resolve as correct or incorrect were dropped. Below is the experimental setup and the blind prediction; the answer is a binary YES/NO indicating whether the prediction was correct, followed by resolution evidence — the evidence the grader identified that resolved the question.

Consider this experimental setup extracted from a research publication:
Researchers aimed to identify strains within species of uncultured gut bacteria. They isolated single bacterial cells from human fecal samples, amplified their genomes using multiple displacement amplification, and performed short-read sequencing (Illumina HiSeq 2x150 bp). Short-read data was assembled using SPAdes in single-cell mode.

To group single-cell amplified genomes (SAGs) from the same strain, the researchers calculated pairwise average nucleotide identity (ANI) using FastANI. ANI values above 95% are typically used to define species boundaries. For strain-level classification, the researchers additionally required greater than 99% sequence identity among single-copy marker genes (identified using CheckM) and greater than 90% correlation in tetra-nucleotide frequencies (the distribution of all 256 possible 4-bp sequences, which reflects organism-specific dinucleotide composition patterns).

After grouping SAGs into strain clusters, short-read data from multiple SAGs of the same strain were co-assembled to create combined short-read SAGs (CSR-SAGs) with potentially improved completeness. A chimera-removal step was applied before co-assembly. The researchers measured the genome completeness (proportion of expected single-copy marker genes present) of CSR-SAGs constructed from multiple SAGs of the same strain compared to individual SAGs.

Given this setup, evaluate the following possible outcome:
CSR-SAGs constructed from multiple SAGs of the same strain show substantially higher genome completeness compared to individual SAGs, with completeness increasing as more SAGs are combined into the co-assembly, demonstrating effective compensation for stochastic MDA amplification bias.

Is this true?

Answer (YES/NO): YES